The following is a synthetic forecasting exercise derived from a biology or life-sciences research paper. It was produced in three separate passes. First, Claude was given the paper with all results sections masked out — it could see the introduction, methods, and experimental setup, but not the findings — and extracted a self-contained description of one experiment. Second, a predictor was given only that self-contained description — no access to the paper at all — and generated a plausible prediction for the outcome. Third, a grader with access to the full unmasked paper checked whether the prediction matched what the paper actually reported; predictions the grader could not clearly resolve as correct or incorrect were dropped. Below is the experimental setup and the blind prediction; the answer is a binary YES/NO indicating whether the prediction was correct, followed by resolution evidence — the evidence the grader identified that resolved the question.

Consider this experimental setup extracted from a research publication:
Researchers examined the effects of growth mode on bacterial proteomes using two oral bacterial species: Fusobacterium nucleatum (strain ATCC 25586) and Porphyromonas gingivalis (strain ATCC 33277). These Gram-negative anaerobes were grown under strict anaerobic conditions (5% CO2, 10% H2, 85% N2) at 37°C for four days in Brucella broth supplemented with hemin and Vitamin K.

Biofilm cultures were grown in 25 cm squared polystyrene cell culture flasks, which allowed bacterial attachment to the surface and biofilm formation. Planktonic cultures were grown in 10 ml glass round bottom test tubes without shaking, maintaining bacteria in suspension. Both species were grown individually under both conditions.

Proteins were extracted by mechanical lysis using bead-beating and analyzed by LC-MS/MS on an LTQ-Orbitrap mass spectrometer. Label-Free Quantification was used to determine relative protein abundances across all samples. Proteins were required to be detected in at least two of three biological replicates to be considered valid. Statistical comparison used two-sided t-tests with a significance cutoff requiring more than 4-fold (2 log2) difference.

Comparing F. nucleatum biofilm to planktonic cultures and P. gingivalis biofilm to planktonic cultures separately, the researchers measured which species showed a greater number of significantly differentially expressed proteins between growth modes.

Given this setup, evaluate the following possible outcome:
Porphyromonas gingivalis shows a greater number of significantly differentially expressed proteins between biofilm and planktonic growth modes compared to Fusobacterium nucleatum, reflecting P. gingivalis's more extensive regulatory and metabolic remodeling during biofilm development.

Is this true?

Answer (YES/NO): YES